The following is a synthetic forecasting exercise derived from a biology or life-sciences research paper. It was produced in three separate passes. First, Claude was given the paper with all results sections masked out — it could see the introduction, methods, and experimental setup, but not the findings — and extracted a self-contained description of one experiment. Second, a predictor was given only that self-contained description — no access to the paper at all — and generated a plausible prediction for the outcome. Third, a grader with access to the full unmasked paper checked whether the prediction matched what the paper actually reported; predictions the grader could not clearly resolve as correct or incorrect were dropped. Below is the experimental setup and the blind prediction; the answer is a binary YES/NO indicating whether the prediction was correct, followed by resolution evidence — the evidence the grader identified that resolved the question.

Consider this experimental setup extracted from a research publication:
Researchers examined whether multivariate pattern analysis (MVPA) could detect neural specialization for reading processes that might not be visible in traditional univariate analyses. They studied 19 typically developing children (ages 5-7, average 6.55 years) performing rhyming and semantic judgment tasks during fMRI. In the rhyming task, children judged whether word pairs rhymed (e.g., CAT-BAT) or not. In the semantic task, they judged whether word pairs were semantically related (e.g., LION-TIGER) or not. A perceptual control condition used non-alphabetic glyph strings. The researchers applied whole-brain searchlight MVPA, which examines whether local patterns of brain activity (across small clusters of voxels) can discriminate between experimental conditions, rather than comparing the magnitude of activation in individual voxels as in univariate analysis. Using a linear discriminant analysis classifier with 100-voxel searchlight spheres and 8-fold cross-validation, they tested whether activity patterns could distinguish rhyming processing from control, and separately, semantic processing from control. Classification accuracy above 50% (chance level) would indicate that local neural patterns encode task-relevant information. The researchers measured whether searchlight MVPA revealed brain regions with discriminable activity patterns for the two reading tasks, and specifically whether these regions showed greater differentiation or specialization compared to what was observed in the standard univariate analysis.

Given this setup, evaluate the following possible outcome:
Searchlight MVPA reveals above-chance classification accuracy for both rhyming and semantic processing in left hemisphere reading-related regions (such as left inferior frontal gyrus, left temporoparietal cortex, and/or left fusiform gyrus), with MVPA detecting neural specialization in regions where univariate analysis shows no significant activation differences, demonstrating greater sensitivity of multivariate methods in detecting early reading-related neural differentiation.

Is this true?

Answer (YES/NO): YES